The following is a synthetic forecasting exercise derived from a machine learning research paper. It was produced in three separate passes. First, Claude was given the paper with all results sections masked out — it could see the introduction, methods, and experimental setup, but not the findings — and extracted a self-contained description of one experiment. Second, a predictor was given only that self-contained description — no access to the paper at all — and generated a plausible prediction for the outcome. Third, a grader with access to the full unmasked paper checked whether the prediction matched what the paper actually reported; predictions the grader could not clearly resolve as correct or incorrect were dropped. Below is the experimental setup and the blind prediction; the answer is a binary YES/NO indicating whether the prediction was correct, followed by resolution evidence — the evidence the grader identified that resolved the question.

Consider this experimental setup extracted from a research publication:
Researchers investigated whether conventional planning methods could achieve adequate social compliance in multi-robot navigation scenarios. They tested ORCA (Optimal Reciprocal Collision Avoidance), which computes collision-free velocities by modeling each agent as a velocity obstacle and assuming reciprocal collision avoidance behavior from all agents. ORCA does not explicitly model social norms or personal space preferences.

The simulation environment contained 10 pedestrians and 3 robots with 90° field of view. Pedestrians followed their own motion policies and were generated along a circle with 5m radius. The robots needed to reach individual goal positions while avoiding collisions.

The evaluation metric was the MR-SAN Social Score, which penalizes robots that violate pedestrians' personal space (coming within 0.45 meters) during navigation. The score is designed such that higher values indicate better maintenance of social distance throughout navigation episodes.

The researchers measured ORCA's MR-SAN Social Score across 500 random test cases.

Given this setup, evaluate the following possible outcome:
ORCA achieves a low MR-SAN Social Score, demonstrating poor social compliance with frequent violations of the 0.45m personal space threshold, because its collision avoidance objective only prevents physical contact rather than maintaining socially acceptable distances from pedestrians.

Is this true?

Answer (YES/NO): YES